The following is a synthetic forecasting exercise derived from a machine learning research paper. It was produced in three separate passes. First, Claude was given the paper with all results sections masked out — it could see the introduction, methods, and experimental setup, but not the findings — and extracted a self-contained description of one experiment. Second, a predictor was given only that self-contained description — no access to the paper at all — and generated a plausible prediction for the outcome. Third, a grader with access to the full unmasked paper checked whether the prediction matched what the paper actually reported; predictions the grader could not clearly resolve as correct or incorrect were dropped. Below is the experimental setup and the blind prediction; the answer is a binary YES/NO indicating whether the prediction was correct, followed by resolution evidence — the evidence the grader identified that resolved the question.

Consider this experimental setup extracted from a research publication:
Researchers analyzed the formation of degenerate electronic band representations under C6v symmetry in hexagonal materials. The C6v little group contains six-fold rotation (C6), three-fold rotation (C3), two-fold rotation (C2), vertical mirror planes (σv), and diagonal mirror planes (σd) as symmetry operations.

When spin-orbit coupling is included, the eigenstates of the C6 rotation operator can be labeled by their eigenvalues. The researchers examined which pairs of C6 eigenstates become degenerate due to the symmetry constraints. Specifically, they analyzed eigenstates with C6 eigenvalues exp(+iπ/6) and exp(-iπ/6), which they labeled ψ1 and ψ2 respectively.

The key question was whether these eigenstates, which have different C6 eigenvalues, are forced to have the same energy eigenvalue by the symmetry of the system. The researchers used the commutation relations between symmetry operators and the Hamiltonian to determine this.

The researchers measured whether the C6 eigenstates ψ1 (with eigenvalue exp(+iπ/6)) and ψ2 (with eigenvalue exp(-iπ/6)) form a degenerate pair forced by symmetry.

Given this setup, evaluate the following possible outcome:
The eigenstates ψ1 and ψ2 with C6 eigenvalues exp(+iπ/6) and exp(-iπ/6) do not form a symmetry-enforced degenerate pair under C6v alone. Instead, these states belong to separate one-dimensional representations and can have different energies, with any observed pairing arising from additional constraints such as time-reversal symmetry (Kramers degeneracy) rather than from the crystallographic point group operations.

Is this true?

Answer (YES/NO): NO